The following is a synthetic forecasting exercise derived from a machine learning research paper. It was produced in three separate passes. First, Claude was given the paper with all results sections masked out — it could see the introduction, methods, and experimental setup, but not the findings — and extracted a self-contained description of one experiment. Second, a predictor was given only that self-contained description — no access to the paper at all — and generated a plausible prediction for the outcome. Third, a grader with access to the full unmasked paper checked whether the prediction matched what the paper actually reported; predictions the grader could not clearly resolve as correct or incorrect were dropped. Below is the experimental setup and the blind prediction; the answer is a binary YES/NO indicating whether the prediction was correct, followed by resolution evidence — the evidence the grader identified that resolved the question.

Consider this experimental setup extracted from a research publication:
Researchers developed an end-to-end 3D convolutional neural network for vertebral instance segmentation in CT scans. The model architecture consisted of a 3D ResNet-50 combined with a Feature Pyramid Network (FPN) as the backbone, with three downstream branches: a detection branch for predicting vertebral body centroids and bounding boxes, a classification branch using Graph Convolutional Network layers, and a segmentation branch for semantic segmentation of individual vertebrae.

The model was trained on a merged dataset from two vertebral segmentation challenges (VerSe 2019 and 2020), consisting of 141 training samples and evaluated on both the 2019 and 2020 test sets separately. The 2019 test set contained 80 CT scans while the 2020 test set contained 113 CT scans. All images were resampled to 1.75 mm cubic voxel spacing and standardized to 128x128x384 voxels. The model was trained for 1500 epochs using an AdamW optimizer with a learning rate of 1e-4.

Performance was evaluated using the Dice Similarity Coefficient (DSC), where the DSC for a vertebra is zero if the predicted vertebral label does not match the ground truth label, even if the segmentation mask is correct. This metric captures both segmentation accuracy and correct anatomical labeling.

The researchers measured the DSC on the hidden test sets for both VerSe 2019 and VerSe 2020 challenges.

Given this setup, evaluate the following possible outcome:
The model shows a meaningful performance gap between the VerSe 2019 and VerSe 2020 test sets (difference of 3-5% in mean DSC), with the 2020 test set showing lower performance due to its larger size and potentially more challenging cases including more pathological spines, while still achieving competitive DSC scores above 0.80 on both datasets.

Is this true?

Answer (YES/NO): NO